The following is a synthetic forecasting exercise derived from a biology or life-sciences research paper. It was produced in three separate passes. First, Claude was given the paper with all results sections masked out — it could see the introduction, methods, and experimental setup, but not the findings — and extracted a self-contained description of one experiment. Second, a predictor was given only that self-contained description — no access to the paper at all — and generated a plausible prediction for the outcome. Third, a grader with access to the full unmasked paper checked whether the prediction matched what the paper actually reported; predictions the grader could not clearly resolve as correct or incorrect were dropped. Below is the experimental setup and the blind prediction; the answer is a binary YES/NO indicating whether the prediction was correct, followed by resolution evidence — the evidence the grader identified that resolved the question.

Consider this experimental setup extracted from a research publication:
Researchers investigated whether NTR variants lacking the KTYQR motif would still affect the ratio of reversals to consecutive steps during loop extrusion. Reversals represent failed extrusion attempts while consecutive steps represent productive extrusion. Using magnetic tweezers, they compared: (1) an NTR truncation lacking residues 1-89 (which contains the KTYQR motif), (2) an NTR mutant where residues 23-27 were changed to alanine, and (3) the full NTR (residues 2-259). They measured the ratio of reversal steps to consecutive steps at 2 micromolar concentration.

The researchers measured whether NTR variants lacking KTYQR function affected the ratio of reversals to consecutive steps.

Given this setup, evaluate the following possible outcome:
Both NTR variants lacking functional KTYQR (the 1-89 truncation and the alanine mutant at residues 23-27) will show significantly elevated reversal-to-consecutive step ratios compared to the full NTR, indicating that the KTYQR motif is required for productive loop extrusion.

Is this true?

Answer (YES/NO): YES